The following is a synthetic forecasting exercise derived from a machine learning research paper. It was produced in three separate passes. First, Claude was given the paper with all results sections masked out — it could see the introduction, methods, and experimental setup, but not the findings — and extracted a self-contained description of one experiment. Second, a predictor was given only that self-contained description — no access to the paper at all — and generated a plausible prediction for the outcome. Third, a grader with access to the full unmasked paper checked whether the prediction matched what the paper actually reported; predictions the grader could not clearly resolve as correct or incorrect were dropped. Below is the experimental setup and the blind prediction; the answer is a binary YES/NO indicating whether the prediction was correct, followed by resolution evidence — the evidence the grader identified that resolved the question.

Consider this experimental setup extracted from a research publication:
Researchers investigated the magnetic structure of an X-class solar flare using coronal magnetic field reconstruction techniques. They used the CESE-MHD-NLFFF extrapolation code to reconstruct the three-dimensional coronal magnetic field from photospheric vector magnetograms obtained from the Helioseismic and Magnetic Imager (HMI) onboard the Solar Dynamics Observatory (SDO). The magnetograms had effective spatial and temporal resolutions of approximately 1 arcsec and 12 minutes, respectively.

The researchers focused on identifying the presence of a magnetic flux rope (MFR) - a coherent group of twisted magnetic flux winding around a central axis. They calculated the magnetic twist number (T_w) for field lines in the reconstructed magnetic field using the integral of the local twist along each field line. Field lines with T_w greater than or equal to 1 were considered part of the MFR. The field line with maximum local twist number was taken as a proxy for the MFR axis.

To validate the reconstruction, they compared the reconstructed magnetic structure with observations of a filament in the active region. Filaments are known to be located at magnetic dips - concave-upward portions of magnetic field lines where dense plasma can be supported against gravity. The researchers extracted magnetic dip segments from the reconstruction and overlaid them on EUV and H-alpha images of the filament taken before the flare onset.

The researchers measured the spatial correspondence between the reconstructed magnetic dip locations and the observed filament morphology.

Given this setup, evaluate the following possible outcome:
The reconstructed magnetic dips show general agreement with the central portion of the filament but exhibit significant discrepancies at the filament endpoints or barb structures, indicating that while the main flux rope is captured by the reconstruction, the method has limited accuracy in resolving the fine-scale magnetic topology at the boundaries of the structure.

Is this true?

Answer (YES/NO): NO